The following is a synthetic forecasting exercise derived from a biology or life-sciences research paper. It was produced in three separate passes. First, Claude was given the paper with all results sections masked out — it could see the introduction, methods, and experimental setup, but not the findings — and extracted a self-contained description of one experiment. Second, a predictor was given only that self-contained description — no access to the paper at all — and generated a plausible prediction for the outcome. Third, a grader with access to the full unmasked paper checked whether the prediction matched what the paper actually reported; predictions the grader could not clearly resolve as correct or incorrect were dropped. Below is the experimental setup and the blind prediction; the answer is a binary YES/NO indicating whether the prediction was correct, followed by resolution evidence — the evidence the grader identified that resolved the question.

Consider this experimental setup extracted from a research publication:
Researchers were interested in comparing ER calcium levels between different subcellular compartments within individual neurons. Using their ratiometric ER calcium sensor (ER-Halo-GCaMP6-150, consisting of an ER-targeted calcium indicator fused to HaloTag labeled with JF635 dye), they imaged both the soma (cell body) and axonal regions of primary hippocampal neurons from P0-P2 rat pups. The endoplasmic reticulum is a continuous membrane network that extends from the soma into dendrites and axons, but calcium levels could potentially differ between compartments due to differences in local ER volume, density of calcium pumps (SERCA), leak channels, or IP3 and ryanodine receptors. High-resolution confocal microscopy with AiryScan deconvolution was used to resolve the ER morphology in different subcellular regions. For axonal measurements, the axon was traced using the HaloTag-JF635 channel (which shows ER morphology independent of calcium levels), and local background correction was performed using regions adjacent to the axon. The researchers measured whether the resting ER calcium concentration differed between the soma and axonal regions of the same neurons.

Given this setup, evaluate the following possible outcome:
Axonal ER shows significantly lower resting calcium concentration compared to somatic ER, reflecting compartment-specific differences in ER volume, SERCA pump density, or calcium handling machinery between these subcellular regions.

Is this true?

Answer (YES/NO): NO